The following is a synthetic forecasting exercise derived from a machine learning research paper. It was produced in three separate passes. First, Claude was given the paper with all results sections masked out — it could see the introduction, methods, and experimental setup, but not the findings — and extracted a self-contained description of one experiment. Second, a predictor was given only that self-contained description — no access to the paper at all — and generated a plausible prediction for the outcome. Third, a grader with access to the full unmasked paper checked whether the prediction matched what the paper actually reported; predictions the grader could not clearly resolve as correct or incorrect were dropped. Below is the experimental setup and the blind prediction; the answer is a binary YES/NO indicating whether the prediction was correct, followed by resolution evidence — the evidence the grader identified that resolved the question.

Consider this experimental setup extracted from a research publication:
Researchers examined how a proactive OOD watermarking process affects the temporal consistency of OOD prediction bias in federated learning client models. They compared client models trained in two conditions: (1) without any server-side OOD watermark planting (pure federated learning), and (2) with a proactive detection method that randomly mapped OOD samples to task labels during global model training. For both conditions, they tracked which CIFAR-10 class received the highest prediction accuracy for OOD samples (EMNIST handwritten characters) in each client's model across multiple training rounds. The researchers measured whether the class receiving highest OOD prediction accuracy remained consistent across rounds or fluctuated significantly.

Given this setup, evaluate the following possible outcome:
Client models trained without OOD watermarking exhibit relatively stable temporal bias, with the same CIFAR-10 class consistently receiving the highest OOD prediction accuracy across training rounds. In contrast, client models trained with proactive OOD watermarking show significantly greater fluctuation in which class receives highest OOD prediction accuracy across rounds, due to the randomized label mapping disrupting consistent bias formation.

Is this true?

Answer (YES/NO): YES